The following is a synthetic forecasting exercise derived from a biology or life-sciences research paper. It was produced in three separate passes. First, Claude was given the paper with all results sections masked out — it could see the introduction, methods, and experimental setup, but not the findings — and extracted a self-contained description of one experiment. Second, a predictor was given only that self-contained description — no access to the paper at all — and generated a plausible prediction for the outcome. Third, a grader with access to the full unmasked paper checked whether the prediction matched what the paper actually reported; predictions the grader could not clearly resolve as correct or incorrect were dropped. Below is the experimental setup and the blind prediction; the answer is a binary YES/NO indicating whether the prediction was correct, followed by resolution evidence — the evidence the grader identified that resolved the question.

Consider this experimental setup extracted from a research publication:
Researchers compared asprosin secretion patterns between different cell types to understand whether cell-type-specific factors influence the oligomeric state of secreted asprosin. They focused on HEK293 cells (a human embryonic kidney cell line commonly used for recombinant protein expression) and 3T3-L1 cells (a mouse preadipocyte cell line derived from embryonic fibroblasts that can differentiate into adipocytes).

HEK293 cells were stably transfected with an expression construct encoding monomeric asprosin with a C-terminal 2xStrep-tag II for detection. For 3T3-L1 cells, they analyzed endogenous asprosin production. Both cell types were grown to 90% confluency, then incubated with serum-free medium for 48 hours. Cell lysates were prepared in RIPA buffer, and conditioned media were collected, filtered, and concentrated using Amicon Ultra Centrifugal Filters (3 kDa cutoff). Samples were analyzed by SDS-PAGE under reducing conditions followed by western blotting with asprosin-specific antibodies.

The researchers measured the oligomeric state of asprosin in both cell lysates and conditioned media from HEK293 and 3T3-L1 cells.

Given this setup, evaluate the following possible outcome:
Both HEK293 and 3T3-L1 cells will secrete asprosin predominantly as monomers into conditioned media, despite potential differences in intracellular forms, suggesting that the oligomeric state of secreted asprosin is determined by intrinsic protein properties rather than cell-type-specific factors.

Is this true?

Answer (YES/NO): NO